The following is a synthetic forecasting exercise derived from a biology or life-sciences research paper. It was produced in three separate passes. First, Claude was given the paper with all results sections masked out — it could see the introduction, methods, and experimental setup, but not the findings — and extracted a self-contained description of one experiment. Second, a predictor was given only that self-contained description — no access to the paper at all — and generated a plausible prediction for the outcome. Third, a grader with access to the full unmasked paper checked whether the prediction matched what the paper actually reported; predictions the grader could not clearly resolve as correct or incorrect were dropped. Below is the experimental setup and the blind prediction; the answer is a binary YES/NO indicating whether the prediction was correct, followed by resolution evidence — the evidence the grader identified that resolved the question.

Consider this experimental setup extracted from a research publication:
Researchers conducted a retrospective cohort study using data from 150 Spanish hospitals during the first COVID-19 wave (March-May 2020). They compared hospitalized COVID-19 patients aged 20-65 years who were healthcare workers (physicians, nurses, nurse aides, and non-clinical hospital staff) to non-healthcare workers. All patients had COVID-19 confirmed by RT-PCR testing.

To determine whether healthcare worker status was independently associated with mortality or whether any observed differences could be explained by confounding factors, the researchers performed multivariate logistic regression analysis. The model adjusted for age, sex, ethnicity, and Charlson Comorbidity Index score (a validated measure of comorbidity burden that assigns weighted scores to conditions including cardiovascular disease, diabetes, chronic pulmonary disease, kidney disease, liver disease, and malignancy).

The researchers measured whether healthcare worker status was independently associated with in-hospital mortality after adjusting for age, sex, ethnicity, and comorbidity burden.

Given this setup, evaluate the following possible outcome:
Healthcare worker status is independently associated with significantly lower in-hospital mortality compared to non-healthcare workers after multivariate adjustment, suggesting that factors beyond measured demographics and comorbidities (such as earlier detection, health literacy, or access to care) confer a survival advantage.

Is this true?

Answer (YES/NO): YES